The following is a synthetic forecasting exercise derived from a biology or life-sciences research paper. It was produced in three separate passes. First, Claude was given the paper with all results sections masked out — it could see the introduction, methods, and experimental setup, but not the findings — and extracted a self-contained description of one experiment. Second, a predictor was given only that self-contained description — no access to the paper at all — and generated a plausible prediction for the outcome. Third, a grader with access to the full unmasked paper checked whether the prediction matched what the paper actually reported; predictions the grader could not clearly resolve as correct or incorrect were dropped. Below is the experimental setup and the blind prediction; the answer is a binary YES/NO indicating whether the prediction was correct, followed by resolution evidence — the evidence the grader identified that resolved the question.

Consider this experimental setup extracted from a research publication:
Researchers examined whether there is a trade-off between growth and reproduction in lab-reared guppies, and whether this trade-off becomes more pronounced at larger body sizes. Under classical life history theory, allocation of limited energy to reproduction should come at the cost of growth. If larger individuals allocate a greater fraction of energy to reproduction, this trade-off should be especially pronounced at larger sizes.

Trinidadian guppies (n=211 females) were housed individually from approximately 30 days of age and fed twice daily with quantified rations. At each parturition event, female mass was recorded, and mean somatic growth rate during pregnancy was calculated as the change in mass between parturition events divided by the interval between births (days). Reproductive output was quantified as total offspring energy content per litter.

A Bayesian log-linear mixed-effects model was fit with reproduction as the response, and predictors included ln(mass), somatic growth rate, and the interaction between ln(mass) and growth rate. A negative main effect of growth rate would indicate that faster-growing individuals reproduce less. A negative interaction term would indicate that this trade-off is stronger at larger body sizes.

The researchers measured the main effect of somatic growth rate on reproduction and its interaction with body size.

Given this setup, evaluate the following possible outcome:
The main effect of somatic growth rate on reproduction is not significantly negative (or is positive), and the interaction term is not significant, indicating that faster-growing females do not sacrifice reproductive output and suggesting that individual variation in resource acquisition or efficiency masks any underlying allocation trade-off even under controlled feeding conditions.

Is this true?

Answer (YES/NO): NO